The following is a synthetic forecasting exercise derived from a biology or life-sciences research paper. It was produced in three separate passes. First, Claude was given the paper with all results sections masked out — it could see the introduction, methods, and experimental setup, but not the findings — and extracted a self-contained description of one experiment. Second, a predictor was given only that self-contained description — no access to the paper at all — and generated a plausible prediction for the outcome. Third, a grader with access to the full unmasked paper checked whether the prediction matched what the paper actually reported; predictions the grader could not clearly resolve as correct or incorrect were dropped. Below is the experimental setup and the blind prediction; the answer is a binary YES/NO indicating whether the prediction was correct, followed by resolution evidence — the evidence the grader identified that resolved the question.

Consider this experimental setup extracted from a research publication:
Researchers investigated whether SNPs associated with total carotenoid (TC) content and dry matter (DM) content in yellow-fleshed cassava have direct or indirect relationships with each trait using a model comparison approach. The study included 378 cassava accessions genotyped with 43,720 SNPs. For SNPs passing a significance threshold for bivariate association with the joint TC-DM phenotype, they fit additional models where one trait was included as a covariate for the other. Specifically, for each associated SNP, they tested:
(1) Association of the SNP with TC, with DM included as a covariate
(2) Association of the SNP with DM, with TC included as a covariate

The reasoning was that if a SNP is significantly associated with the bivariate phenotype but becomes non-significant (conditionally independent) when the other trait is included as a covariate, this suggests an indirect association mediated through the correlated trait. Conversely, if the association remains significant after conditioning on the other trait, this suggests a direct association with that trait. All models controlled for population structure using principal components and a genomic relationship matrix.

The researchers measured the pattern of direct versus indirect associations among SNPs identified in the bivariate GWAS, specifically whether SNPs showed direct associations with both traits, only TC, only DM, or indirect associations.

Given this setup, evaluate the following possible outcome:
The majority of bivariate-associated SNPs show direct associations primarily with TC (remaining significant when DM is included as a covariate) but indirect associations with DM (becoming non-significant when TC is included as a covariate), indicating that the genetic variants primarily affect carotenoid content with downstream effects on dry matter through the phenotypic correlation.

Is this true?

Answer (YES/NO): YES